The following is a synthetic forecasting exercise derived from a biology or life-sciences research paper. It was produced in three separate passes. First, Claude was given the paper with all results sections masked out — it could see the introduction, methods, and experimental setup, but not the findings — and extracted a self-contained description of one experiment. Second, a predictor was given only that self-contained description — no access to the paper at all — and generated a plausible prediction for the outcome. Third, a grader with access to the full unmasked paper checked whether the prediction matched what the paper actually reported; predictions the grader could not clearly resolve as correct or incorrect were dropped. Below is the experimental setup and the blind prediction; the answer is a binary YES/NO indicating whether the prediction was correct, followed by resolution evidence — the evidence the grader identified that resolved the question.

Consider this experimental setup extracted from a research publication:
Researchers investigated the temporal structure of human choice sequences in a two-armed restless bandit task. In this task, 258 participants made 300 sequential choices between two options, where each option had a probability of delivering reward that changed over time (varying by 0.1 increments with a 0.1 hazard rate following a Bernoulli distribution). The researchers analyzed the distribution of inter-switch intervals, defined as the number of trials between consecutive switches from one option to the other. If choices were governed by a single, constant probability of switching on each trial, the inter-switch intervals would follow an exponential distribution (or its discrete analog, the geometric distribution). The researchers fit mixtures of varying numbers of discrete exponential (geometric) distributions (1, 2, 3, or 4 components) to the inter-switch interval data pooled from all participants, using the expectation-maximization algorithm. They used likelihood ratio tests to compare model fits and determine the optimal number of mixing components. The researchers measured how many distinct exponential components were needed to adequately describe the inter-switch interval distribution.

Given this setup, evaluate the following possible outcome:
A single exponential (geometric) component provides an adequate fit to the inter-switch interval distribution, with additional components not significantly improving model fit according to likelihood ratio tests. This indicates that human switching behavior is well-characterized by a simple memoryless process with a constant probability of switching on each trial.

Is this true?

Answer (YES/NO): NO